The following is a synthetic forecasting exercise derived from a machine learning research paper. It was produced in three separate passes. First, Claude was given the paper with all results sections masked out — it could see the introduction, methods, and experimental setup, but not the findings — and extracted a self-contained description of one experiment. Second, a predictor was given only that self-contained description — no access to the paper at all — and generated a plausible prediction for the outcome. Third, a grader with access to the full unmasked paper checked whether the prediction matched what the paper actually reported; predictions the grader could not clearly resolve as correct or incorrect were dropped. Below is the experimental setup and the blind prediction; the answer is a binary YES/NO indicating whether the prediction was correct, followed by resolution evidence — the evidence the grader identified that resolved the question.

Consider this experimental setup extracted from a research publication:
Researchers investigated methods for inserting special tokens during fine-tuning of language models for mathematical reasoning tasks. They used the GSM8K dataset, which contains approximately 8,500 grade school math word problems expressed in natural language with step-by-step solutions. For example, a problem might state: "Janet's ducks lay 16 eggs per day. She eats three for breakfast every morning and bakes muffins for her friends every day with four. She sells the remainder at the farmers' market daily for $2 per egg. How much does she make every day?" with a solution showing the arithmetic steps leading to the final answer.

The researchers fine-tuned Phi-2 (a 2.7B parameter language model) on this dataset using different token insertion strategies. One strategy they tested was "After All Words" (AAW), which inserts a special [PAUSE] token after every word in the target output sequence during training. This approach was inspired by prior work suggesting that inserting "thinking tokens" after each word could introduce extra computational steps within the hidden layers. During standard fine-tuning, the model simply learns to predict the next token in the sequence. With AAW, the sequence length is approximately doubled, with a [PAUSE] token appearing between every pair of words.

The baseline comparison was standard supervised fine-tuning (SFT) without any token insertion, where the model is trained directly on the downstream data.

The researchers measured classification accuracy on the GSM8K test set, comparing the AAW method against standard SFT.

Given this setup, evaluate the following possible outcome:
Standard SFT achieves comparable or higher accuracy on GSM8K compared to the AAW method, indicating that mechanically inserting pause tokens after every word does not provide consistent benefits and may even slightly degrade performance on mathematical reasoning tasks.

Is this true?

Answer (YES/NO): YES